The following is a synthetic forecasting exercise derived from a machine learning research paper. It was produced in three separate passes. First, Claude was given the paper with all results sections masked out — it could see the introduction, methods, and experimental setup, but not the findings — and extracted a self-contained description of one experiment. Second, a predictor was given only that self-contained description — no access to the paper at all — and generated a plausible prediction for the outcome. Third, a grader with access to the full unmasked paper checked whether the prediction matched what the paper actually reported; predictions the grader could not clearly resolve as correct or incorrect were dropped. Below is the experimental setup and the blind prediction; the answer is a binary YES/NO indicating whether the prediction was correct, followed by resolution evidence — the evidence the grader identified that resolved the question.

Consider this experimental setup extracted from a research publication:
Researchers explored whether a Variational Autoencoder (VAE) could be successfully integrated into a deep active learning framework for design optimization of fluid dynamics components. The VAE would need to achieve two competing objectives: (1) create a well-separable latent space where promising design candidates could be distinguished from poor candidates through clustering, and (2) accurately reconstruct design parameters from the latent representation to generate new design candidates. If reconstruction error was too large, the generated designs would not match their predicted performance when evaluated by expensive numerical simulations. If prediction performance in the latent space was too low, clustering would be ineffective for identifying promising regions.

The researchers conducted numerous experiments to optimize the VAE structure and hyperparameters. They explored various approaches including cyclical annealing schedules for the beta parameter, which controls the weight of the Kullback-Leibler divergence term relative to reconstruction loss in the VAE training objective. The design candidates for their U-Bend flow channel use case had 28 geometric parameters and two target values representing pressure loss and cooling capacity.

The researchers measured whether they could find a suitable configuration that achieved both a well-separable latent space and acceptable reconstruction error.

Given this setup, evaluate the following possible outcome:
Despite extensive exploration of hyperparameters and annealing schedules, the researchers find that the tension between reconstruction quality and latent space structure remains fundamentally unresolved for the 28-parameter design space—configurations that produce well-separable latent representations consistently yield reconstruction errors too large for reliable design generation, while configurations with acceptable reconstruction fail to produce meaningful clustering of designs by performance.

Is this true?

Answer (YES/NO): YES